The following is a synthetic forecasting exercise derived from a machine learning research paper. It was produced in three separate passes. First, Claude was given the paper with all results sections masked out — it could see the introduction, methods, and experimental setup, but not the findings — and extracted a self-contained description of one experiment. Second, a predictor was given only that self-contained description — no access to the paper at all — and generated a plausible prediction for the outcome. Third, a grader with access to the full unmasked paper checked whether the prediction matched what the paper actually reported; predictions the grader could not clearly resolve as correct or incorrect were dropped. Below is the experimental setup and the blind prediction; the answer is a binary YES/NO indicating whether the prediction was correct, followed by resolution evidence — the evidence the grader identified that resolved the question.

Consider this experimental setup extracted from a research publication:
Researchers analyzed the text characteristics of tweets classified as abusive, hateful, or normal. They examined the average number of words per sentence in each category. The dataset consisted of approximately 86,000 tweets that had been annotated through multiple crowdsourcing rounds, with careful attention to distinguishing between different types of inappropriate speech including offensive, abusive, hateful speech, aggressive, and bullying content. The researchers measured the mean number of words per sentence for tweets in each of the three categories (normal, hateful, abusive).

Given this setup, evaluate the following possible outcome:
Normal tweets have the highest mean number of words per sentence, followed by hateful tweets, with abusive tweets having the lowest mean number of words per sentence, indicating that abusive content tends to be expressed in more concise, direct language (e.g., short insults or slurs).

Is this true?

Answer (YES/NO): YES